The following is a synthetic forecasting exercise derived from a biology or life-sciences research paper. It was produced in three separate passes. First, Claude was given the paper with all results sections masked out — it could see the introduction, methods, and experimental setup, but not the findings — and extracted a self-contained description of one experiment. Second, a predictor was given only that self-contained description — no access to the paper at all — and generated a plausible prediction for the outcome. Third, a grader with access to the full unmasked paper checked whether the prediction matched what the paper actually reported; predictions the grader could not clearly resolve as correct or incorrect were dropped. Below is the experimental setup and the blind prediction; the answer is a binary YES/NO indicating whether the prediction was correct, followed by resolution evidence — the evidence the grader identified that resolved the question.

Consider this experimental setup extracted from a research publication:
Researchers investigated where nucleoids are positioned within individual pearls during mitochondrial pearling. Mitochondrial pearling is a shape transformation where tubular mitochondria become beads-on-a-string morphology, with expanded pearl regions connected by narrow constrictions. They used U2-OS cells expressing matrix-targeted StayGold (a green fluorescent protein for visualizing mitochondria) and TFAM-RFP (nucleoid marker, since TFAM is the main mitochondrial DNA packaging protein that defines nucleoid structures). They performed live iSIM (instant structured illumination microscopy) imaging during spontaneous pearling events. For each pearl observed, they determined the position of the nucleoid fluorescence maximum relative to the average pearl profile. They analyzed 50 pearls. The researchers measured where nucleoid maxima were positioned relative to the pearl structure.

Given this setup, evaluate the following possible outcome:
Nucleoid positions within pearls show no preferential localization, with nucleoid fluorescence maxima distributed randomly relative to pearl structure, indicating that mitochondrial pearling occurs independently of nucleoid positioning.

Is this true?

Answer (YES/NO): NO